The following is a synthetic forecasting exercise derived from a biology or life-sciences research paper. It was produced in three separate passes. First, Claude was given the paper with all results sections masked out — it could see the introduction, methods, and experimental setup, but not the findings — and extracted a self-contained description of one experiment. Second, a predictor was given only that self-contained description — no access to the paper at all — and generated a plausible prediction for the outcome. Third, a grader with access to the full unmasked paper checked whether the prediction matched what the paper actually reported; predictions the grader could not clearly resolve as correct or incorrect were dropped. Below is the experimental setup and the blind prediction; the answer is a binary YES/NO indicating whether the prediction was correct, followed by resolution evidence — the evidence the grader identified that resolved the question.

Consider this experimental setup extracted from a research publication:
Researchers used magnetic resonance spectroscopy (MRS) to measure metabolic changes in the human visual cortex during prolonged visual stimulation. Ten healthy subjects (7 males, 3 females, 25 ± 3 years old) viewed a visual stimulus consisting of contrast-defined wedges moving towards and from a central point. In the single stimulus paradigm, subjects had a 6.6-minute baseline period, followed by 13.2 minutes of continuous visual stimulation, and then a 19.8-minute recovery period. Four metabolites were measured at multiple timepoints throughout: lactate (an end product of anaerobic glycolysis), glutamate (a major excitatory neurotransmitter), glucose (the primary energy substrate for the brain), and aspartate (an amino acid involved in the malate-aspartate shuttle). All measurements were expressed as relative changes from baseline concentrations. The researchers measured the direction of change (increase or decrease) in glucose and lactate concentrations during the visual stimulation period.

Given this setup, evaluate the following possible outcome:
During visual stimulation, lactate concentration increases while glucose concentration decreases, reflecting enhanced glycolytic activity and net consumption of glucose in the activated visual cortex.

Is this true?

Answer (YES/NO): YES